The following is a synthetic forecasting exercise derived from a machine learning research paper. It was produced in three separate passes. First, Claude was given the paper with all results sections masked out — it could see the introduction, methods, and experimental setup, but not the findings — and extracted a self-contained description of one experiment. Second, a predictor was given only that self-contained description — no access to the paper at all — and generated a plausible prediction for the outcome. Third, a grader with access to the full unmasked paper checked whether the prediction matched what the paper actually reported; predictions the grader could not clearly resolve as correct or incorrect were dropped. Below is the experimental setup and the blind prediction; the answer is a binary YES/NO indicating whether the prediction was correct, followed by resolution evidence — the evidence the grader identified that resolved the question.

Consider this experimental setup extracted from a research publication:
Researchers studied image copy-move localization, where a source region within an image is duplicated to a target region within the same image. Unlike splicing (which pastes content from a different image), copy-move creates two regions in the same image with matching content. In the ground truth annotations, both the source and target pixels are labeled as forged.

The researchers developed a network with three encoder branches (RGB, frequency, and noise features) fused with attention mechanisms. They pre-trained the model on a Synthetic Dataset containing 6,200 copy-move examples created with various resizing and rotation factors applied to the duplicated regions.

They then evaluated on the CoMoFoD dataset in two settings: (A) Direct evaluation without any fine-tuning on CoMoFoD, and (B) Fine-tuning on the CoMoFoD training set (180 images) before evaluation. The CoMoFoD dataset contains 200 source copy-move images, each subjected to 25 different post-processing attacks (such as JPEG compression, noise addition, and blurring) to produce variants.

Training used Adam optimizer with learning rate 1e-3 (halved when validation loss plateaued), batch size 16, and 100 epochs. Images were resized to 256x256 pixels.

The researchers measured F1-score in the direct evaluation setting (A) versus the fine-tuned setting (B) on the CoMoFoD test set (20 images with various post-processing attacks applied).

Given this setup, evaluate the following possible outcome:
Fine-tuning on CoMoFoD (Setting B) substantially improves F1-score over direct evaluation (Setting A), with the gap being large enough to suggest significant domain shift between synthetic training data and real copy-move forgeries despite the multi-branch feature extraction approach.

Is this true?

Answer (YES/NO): YES